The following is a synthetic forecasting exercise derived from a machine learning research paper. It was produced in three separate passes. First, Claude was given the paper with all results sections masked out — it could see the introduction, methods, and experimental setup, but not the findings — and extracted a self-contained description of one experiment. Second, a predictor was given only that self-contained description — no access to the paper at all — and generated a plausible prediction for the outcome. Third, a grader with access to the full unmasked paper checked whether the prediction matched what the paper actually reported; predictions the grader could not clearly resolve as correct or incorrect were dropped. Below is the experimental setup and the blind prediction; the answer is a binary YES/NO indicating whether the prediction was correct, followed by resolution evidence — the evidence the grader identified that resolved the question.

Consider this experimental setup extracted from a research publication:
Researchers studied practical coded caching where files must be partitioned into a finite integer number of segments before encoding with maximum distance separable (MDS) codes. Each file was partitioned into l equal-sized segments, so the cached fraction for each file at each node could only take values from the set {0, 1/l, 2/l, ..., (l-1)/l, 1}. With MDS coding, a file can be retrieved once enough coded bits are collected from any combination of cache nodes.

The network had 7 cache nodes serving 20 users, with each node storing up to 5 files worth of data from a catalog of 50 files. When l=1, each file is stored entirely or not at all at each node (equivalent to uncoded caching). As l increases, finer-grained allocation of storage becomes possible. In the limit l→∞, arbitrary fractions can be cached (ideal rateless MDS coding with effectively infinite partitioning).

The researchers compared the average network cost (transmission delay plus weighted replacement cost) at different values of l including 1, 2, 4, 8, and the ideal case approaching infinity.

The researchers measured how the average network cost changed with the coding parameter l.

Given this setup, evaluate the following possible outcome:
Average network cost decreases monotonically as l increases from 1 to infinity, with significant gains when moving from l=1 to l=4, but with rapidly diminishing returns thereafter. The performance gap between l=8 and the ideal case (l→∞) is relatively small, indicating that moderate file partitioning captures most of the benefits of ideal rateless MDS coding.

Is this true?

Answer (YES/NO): YES